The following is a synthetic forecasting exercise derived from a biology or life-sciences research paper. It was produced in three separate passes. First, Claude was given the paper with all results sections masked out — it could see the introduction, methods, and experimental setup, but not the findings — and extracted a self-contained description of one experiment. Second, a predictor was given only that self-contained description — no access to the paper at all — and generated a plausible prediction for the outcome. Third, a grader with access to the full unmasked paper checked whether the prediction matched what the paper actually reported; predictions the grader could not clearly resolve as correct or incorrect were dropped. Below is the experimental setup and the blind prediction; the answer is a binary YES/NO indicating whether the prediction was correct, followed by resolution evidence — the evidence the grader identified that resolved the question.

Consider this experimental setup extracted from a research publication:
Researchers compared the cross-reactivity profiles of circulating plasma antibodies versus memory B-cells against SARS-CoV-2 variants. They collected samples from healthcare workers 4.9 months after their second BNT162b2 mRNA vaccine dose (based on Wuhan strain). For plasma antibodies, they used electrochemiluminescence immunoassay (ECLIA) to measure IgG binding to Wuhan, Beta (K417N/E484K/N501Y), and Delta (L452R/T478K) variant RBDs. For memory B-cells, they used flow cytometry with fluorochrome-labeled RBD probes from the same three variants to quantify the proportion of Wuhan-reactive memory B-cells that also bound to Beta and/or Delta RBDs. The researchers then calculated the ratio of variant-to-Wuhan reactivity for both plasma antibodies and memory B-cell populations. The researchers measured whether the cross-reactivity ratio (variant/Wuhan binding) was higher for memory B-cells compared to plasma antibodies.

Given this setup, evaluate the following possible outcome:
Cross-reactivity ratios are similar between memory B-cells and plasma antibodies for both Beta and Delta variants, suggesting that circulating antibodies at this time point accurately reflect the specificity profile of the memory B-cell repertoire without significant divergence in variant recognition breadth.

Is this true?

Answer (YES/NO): NO